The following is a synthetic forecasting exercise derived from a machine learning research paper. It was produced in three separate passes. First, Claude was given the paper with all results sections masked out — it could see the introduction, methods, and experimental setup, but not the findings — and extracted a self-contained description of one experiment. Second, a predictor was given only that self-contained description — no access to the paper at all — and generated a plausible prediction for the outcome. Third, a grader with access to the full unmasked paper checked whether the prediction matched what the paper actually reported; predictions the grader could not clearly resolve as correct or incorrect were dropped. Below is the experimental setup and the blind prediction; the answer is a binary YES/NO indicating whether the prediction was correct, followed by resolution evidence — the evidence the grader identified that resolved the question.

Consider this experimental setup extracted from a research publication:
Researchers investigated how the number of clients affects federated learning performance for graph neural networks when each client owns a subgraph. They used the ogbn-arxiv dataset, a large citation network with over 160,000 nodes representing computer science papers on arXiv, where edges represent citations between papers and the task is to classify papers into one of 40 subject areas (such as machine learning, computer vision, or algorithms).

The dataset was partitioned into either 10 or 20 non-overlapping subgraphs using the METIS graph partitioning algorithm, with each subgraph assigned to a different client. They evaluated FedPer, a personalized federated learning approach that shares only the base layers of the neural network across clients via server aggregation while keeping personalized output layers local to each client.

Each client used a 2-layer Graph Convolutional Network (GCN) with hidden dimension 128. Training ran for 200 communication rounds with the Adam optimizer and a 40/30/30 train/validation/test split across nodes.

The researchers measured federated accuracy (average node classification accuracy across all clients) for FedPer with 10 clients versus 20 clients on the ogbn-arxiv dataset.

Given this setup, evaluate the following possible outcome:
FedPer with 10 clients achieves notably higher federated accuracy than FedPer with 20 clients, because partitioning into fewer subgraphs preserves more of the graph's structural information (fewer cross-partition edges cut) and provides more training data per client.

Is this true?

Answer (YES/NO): NO